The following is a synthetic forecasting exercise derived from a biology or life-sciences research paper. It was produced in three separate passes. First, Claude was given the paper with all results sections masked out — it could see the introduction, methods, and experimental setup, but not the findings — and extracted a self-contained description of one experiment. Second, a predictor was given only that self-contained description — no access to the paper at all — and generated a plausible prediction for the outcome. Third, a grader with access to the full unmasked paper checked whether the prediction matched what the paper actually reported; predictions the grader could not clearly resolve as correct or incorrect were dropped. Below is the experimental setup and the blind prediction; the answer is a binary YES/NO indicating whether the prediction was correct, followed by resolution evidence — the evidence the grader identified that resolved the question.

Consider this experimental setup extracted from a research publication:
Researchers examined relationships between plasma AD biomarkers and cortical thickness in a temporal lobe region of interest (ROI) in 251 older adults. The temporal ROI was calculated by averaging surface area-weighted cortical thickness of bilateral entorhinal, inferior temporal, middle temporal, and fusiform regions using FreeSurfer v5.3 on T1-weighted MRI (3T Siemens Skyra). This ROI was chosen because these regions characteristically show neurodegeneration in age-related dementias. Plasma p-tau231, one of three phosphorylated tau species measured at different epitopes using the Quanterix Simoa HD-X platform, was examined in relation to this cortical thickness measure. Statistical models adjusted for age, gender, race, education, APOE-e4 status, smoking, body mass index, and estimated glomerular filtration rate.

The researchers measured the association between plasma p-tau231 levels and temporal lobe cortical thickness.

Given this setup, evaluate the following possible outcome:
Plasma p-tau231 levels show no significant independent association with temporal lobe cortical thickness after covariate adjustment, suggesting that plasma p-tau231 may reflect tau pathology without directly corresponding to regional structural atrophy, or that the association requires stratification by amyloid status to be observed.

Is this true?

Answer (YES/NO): YES